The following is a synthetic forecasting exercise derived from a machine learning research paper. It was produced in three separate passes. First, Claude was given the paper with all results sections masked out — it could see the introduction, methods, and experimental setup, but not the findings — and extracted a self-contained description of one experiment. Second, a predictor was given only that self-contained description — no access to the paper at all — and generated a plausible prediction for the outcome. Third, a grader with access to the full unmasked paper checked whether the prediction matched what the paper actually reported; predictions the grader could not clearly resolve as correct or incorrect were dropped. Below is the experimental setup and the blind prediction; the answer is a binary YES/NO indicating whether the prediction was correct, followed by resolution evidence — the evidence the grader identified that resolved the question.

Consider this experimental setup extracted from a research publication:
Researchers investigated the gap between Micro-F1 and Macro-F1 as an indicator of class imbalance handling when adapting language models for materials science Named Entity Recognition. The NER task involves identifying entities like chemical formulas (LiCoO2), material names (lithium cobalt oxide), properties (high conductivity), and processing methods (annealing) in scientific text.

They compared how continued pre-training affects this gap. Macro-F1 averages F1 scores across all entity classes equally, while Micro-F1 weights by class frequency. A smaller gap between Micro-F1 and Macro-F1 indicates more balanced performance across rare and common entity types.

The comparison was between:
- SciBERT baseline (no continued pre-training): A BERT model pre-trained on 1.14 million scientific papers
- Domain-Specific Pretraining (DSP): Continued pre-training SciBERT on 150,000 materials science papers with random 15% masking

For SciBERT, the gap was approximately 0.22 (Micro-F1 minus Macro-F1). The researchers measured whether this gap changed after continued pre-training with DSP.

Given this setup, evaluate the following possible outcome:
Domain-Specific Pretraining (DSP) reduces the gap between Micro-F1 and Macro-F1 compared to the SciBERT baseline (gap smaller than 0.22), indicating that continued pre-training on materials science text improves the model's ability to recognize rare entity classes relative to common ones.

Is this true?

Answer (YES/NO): NO